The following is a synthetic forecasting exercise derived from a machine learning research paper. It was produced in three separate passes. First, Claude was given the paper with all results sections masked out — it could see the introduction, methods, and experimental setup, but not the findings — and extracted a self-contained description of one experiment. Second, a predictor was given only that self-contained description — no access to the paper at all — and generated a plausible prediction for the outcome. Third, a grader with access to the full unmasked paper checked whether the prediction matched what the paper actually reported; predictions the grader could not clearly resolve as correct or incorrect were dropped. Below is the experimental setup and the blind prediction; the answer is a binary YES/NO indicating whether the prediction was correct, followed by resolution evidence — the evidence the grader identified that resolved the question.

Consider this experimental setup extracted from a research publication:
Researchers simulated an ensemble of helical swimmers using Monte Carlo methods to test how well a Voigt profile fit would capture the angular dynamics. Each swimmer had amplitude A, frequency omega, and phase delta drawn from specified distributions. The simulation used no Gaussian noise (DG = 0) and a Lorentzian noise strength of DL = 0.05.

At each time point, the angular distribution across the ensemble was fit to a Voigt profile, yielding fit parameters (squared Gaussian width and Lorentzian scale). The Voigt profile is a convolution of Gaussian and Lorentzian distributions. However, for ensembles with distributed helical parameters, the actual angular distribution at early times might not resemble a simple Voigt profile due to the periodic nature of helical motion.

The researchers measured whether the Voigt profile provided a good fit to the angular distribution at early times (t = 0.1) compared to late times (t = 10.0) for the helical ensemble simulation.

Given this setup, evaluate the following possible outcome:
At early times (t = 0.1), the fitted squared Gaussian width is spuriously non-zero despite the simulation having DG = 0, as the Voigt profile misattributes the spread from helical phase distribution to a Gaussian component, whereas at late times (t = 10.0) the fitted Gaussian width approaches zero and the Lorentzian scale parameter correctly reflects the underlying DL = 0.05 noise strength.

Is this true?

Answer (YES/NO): NO